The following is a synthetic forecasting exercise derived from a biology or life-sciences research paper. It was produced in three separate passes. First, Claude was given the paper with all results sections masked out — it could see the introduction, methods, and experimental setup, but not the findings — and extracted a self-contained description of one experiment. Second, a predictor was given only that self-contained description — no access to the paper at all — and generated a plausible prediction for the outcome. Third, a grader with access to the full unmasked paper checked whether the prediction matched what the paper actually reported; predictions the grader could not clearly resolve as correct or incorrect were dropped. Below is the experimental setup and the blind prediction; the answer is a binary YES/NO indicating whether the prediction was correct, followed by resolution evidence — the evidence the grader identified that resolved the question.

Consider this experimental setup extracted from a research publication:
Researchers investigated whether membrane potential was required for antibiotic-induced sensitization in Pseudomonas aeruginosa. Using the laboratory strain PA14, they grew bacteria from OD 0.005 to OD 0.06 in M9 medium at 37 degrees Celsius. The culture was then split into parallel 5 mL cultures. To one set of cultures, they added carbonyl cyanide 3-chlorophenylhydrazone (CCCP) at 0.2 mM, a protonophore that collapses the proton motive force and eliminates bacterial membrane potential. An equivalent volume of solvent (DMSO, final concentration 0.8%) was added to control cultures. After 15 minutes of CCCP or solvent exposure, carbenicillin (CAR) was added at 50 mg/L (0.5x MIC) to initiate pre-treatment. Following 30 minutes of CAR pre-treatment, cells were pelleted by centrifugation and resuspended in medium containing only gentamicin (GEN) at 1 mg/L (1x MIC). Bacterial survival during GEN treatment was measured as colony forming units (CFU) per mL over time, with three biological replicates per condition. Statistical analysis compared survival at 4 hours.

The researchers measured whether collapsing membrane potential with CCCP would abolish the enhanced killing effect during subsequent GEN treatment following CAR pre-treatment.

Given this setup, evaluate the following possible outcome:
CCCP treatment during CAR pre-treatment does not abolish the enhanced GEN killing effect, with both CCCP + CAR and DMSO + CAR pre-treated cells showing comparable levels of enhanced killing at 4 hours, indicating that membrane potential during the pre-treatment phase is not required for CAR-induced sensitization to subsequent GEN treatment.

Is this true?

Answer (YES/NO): NO